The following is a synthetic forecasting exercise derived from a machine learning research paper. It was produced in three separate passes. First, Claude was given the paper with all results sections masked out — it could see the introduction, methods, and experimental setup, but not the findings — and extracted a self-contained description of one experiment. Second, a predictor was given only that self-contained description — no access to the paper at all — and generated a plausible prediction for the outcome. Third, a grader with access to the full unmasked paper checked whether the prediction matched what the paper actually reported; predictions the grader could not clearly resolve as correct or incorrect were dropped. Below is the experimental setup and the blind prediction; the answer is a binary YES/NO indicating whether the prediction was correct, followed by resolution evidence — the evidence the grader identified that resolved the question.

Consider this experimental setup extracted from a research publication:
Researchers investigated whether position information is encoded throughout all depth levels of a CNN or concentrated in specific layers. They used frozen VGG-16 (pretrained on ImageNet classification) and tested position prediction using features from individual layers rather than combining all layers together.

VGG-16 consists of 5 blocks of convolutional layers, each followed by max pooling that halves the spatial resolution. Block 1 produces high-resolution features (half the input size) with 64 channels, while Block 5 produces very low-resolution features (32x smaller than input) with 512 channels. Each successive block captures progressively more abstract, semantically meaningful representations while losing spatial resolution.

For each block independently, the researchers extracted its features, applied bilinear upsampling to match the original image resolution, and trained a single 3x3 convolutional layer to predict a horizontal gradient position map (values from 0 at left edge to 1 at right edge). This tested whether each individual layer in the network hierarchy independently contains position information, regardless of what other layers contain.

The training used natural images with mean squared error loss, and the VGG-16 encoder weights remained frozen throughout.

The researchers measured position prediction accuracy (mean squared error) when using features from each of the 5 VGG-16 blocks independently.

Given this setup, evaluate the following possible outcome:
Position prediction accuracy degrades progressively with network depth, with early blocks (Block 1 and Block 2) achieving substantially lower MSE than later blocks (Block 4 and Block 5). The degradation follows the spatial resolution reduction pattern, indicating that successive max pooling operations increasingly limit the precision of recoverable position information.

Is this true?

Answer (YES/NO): NO